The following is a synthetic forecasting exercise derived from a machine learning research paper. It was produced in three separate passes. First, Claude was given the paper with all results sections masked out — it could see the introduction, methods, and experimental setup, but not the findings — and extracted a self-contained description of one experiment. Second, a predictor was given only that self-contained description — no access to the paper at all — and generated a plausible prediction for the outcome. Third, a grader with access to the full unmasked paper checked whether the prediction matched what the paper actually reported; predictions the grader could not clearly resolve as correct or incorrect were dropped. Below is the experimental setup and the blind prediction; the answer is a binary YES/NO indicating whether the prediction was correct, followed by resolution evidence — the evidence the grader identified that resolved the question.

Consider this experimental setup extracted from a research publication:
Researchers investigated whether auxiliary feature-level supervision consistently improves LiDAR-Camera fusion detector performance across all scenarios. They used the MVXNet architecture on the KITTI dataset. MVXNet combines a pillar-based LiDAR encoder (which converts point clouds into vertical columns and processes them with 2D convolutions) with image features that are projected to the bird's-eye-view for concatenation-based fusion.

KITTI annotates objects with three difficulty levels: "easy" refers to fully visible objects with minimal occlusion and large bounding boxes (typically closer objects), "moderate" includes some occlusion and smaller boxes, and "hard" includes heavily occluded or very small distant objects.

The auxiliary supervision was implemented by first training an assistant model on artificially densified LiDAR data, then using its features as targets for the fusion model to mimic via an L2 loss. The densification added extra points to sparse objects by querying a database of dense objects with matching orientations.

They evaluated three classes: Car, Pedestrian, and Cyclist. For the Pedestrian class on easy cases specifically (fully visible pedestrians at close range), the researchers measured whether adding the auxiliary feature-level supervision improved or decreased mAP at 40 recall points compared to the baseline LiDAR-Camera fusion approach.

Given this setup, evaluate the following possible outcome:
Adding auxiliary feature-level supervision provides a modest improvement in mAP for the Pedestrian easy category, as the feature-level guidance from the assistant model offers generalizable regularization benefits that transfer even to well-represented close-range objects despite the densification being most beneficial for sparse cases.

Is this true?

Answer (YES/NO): NO